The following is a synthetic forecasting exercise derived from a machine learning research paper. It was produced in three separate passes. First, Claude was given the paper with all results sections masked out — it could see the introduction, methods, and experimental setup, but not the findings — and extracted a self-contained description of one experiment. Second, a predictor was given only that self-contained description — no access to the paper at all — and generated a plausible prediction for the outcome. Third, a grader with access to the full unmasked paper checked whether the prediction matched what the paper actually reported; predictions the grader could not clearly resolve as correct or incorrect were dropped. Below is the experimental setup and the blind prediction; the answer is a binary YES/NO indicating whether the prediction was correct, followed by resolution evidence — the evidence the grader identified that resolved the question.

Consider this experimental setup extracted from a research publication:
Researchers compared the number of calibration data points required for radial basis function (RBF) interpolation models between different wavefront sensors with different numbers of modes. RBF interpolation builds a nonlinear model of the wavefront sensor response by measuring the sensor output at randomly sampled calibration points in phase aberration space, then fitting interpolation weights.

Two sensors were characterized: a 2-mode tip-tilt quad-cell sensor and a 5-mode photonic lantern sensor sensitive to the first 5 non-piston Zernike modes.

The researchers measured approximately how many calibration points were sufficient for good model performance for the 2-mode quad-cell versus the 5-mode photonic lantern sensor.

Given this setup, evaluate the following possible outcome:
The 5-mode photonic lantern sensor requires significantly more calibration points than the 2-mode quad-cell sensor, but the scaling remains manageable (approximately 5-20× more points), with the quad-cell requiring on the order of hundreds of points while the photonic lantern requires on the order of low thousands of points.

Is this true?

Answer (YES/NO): YES